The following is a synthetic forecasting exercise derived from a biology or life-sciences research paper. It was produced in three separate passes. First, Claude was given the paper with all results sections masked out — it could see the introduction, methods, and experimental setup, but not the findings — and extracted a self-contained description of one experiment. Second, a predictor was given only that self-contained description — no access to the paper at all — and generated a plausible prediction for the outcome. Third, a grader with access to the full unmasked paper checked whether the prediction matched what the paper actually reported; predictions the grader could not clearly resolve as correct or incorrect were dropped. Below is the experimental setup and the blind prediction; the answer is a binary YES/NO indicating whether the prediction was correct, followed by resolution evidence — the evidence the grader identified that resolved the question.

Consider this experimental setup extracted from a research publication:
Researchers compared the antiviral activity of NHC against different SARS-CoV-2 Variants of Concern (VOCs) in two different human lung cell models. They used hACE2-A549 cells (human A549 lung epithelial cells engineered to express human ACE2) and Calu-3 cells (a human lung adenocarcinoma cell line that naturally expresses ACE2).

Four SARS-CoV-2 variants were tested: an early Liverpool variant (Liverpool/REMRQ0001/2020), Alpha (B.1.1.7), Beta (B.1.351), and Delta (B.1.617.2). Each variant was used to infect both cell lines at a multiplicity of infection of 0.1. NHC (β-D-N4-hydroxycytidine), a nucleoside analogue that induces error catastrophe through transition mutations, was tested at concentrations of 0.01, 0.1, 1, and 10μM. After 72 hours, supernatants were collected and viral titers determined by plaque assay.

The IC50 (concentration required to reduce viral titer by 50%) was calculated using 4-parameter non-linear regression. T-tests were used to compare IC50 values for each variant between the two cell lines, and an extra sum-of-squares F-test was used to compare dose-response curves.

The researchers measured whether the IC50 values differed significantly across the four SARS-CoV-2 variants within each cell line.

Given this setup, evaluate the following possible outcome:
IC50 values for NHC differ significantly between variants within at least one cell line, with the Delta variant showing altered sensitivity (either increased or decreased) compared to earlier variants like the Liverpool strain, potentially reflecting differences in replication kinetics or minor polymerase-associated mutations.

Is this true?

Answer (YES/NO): NO